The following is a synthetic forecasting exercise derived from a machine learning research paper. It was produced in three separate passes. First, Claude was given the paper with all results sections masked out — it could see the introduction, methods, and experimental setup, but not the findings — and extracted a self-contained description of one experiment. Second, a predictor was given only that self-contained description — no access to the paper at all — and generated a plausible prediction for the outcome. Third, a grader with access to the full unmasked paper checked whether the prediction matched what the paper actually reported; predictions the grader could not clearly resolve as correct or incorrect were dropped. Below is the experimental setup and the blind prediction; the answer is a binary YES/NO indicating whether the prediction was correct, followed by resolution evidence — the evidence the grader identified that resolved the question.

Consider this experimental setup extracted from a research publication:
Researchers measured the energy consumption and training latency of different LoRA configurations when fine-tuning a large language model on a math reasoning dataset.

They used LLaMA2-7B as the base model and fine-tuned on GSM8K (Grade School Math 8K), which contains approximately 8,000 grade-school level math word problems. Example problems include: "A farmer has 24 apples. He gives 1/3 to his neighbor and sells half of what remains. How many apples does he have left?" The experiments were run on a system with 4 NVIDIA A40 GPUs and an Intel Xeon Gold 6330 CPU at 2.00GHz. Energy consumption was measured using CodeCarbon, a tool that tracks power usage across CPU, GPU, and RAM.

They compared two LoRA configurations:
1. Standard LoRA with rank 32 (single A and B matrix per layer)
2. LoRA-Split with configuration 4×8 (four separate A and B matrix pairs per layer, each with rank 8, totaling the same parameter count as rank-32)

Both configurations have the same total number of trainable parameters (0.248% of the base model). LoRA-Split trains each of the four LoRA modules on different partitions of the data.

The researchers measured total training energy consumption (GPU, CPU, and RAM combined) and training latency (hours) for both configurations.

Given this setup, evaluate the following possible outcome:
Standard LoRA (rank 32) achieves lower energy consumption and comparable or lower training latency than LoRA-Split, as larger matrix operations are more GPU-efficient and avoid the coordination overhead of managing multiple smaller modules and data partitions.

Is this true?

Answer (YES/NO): YES